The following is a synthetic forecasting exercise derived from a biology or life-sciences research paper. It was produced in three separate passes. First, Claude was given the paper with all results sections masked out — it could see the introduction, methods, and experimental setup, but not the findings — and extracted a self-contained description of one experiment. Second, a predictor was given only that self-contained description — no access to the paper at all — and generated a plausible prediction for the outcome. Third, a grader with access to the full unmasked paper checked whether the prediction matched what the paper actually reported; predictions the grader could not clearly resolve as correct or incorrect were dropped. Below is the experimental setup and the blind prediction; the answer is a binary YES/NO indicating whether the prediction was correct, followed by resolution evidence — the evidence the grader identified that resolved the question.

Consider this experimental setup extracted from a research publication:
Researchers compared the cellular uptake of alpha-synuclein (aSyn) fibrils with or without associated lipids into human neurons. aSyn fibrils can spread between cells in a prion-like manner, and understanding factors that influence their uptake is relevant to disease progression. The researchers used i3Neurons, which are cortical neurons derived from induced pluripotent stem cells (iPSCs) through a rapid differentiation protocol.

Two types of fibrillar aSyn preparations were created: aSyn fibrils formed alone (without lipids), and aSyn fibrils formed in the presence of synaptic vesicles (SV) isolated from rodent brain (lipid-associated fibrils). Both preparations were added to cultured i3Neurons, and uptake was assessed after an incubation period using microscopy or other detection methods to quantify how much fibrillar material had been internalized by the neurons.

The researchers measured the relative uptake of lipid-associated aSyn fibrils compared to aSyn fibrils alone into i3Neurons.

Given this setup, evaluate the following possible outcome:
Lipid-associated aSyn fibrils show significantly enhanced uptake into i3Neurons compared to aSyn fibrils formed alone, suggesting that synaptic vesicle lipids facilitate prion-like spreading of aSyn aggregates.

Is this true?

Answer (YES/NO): YES